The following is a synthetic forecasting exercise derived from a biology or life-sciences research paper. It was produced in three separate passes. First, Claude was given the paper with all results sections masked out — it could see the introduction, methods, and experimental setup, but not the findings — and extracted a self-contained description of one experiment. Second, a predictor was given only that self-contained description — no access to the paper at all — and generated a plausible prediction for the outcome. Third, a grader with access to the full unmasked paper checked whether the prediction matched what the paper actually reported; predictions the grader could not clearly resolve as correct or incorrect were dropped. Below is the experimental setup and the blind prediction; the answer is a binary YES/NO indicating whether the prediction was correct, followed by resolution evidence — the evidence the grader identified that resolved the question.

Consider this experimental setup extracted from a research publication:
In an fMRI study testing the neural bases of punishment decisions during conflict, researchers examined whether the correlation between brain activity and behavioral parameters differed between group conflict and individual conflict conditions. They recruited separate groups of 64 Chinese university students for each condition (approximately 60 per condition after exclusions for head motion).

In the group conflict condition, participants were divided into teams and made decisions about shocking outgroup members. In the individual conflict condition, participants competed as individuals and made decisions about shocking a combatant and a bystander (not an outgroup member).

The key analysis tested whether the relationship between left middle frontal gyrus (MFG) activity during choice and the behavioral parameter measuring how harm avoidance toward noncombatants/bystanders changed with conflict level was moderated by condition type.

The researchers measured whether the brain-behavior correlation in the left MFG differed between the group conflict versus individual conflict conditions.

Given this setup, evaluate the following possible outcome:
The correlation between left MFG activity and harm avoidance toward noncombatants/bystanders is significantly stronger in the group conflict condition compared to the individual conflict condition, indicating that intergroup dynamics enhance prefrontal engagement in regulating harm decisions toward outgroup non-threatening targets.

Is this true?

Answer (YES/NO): YES